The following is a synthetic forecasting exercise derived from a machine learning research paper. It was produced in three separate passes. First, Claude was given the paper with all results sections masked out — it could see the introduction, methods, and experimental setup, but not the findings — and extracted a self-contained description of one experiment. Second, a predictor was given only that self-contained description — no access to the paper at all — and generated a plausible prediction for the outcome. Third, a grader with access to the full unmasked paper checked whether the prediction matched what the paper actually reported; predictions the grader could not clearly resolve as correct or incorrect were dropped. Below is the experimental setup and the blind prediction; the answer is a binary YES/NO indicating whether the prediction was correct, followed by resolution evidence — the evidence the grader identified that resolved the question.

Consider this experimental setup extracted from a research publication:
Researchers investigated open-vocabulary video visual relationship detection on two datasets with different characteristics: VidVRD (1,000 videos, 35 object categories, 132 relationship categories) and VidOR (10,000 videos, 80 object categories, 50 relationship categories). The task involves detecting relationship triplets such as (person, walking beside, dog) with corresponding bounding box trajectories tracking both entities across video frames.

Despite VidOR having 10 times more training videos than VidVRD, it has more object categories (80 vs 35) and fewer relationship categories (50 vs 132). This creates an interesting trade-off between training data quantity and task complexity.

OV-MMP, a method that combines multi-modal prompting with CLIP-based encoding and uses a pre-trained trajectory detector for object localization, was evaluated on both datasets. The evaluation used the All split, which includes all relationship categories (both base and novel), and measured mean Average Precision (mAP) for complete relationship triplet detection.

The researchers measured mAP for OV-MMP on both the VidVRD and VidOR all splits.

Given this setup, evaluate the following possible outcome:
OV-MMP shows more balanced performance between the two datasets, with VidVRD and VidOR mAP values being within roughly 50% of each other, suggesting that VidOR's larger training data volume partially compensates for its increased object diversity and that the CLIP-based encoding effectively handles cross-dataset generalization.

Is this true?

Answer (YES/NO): NO